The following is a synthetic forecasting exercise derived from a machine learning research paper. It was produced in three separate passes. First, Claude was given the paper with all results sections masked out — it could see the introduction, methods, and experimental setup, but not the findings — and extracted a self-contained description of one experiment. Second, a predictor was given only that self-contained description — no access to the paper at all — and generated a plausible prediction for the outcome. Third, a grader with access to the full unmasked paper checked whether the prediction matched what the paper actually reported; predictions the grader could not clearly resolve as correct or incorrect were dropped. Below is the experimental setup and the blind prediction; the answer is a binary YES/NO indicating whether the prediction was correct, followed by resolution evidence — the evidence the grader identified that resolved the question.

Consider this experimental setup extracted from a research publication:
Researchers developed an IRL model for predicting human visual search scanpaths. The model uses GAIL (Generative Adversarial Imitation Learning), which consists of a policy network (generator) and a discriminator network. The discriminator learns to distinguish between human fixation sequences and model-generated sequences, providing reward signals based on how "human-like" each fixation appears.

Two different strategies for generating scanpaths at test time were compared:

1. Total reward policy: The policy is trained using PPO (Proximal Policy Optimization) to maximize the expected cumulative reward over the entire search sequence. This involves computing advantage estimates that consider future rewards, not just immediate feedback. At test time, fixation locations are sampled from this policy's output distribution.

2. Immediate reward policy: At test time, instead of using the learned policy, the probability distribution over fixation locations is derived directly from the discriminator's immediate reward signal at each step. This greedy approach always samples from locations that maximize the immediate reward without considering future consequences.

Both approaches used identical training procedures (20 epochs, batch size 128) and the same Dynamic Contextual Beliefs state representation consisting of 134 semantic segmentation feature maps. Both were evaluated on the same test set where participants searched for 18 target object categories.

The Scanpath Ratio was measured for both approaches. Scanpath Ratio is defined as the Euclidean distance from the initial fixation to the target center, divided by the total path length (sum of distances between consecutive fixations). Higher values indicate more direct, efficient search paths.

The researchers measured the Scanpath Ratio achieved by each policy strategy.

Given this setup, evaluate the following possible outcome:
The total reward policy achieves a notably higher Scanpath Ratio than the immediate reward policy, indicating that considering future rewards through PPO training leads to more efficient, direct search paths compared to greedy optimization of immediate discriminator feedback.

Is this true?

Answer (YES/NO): YES